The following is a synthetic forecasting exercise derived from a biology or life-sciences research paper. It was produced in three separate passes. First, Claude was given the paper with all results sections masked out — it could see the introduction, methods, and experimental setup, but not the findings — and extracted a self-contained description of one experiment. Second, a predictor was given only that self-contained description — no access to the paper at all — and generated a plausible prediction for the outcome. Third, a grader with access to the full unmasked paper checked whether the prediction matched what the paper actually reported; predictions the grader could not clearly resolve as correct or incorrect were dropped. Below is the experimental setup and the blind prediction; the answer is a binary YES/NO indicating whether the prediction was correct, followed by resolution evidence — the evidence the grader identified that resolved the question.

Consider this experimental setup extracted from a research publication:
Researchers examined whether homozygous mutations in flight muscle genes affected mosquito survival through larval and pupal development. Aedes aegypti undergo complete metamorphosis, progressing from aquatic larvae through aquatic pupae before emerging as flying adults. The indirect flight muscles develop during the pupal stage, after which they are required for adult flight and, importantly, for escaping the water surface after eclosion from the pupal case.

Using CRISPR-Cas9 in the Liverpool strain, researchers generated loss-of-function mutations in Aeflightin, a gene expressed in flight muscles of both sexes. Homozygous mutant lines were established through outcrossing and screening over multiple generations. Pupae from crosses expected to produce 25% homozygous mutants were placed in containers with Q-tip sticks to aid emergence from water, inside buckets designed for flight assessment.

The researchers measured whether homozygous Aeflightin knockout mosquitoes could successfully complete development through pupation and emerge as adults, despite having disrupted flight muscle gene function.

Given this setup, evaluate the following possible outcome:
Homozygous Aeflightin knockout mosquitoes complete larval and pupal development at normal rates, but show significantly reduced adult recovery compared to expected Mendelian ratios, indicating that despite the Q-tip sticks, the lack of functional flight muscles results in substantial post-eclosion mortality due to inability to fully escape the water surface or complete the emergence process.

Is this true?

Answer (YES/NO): NO